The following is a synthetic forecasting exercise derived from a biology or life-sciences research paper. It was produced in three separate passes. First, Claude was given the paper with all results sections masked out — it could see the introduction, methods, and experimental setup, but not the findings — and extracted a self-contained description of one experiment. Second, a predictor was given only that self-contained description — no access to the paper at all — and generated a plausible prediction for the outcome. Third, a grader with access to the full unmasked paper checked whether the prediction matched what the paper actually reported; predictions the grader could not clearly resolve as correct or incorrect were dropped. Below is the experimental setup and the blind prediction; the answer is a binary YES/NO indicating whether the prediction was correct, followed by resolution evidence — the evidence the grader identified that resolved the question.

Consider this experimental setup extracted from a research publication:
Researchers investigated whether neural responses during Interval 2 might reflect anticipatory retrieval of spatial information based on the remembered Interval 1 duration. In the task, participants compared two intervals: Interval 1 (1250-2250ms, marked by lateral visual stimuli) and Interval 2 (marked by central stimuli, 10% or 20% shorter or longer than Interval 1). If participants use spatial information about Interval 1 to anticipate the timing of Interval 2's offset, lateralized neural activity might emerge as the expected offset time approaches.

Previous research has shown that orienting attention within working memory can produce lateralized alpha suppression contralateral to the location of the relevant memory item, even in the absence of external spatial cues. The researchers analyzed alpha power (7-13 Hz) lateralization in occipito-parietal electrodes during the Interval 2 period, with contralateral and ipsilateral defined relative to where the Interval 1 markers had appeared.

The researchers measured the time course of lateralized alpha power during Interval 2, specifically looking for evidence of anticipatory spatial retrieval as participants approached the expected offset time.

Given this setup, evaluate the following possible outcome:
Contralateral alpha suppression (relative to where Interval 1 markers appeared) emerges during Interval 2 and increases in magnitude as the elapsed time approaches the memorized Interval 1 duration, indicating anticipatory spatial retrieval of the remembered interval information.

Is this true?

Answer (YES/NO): NO